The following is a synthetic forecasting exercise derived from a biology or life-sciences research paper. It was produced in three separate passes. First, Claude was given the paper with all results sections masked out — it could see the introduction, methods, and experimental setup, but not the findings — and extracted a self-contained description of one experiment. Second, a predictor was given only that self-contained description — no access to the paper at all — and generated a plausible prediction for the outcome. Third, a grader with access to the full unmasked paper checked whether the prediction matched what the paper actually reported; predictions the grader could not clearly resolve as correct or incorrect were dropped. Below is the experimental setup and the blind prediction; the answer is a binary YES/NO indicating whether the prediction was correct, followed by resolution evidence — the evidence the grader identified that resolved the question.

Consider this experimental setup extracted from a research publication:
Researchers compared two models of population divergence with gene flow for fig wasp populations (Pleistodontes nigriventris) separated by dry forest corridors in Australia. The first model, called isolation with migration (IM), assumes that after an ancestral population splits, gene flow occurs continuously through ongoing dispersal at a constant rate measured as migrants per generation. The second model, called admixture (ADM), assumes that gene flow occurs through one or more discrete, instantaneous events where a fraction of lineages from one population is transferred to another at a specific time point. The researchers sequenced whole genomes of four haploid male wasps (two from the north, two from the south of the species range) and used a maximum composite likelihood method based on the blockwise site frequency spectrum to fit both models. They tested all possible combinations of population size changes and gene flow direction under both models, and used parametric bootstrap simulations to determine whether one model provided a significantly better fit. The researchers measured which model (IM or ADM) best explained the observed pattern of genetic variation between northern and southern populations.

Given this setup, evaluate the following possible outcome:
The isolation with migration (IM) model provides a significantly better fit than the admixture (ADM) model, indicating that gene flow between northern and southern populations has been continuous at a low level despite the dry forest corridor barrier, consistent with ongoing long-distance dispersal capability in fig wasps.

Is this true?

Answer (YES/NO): NO